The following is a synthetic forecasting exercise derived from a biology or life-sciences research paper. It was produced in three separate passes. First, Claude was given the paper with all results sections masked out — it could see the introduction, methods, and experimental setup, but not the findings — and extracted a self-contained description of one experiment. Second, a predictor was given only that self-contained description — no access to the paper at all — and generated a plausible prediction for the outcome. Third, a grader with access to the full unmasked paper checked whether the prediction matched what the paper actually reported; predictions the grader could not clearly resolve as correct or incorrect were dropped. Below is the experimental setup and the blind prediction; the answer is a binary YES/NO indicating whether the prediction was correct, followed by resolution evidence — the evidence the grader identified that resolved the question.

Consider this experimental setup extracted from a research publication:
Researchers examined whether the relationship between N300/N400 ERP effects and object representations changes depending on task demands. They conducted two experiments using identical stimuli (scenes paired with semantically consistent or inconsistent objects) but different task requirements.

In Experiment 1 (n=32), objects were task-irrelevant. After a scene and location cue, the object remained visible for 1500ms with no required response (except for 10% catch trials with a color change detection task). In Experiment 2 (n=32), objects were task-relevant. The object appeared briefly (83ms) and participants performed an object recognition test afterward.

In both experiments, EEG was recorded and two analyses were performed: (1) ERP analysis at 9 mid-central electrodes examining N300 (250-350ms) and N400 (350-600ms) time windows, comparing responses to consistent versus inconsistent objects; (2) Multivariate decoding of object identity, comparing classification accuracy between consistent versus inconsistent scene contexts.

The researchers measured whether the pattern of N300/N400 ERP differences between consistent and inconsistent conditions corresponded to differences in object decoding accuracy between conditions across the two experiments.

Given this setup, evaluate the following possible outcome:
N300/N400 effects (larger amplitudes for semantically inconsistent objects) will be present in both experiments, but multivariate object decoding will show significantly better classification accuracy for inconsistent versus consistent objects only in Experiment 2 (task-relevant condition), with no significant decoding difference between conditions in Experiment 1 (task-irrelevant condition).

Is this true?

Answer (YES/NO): NO